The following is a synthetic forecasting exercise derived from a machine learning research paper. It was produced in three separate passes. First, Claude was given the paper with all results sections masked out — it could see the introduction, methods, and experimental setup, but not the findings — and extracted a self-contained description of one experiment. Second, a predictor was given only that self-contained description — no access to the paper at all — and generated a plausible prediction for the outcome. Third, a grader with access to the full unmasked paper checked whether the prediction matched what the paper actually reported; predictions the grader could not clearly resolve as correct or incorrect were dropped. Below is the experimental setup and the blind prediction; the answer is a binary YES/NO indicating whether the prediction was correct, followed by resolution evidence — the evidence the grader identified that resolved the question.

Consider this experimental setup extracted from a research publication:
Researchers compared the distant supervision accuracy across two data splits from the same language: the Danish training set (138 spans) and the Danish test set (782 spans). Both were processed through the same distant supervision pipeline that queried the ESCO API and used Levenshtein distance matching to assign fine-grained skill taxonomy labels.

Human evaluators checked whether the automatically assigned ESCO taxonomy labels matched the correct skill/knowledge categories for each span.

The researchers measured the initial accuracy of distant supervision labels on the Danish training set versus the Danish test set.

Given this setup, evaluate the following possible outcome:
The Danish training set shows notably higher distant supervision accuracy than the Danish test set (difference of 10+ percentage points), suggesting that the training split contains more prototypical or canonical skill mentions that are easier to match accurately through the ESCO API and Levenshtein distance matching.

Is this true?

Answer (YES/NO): YES